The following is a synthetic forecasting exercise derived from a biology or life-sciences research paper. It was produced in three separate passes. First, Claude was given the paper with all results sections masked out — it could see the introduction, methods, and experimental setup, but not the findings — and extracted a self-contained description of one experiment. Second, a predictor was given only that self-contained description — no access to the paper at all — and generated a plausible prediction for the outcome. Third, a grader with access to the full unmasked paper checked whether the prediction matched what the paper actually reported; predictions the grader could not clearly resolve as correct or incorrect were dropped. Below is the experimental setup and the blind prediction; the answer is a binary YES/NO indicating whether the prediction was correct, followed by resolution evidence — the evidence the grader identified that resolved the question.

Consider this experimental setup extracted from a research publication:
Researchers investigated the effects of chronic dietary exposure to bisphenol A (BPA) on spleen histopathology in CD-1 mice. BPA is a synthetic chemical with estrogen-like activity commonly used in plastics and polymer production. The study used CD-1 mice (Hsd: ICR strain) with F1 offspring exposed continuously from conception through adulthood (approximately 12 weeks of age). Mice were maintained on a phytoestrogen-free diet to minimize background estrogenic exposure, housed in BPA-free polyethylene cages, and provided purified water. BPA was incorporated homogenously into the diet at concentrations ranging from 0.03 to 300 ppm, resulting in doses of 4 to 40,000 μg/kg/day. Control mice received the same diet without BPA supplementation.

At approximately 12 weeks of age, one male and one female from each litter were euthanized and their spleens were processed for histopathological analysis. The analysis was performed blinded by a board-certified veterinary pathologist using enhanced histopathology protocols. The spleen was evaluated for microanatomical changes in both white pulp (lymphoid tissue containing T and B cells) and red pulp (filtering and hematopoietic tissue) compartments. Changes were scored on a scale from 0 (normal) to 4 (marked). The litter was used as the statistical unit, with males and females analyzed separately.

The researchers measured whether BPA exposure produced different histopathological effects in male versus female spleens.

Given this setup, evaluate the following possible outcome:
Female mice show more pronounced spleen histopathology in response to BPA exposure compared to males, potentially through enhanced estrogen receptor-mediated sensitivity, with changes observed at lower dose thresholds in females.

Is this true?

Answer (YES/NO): NO